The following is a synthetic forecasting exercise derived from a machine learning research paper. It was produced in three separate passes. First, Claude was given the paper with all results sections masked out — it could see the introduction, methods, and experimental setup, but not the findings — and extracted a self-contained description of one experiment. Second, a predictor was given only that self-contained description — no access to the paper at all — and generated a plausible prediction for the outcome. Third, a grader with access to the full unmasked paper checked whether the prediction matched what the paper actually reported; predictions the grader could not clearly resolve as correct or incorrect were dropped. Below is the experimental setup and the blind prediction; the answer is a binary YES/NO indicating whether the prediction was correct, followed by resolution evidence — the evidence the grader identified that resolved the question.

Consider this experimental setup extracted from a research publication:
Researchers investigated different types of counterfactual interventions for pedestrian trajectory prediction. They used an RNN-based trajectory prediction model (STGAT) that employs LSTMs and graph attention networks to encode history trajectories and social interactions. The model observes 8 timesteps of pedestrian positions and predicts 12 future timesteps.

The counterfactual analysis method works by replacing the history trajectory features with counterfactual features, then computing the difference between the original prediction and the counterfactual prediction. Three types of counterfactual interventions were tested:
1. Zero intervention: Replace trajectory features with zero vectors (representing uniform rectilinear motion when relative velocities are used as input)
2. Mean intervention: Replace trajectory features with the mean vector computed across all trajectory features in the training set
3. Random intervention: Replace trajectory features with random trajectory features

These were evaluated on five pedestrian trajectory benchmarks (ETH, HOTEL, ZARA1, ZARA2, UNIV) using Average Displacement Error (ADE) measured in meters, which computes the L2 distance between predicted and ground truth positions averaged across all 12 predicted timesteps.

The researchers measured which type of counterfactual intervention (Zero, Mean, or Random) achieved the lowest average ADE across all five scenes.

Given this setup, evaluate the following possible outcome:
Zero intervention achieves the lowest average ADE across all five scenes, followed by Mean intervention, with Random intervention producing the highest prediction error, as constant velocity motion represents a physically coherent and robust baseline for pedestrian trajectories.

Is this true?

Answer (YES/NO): NO